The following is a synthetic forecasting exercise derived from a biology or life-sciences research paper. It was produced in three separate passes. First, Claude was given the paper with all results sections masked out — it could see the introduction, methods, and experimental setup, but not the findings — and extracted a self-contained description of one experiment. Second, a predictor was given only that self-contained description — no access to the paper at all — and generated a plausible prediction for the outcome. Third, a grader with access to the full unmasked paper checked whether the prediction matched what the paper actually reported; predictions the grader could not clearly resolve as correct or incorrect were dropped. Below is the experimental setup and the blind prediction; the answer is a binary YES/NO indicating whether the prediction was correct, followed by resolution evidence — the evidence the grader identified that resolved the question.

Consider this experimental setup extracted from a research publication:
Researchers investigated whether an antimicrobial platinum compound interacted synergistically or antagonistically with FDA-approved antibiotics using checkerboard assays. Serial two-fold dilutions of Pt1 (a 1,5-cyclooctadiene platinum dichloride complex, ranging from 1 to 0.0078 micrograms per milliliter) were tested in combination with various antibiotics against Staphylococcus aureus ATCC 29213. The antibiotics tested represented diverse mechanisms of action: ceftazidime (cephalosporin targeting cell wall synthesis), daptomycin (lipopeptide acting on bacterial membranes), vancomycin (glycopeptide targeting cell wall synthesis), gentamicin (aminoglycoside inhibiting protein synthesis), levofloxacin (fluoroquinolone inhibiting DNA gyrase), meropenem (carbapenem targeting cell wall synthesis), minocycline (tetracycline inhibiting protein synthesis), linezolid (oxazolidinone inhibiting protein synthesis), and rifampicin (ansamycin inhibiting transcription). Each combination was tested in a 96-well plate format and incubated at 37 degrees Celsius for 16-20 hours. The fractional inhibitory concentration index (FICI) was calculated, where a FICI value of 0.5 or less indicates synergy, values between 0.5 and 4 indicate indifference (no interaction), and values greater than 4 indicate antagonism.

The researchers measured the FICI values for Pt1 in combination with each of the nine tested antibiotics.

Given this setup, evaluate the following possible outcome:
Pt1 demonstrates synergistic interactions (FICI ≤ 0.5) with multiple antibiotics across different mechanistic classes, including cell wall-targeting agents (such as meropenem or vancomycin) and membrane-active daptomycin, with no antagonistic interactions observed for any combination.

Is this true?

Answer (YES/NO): NO